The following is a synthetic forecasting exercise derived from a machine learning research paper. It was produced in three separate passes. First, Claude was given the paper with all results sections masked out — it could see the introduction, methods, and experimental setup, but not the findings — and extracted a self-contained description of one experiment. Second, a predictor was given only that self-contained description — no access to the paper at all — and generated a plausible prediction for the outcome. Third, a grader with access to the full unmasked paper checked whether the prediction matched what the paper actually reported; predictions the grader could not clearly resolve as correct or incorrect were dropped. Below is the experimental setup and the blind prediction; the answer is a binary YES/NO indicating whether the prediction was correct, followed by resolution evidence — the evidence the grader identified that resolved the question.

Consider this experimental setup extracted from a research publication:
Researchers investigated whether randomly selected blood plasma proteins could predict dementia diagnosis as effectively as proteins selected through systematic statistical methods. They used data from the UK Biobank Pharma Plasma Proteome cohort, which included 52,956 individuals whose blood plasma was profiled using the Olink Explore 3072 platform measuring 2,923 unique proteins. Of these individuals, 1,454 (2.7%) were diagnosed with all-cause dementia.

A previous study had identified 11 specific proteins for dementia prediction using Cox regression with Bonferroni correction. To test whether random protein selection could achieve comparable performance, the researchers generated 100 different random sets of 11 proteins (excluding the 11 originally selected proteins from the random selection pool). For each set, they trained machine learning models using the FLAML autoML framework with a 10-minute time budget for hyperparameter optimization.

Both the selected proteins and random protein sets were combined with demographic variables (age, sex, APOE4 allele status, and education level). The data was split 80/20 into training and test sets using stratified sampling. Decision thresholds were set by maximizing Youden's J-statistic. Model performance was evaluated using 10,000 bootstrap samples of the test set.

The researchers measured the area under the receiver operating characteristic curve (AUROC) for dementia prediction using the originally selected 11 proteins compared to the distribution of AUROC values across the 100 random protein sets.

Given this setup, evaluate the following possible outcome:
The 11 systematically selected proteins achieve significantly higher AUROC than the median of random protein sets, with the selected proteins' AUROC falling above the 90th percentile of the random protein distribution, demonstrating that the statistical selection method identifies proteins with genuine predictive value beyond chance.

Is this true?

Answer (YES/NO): YES